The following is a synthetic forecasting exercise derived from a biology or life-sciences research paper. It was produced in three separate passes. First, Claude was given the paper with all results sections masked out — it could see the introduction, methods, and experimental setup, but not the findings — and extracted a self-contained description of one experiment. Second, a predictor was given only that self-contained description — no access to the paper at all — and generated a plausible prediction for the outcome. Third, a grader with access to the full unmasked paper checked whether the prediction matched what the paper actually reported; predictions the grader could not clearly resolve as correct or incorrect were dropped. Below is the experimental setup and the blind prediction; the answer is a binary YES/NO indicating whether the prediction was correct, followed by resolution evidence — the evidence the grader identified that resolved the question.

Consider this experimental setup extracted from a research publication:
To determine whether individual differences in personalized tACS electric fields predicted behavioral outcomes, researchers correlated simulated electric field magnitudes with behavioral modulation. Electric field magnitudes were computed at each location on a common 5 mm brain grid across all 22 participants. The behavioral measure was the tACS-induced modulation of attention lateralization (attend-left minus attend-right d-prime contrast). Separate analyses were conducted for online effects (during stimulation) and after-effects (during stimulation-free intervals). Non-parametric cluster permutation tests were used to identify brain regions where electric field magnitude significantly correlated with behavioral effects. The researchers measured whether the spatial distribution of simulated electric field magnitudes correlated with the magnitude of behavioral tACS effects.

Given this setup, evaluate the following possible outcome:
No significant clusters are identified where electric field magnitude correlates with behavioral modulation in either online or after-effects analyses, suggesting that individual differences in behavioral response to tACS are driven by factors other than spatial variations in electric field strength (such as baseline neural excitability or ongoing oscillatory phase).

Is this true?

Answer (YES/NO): NO